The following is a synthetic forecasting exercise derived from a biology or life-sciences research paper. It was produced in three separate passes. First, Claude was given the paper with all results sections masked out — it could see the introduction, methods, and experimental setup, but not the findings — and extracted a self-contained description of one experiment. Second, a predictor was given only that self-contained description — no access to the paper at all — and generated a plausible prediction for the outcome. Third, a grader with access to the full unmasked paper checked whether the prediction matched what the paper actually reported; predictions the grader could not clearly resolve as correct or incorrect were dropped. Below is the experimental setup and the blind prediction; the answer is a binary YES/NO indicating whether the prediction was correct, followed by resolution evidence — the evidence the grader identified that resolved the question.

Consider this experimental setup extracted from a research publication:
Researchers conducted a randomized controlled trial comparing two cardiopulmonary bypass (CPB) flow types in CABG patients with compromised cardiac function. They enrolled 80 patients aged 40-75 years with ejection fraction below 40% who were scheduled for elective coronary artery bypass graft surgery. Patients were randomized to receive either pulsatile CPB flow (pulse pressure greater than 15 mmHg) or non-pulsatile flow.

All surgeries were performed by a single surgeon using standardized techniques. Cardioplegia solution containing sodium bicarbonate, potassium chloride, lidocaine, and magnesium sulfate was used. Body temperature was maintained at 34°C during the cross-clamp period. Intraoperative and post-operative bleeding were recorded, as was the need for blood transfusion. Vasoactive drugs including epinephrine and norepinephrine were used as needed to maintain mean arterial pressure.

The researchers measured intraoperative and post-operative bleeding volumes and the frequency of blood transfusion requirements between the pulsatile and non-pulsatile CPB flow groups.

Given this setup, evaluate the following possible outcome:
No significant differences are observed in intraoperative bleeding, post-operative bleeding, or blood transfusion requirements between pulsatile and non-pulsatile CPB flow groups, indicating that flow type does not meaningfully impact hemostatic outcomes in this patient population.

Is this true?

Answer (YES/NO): NO